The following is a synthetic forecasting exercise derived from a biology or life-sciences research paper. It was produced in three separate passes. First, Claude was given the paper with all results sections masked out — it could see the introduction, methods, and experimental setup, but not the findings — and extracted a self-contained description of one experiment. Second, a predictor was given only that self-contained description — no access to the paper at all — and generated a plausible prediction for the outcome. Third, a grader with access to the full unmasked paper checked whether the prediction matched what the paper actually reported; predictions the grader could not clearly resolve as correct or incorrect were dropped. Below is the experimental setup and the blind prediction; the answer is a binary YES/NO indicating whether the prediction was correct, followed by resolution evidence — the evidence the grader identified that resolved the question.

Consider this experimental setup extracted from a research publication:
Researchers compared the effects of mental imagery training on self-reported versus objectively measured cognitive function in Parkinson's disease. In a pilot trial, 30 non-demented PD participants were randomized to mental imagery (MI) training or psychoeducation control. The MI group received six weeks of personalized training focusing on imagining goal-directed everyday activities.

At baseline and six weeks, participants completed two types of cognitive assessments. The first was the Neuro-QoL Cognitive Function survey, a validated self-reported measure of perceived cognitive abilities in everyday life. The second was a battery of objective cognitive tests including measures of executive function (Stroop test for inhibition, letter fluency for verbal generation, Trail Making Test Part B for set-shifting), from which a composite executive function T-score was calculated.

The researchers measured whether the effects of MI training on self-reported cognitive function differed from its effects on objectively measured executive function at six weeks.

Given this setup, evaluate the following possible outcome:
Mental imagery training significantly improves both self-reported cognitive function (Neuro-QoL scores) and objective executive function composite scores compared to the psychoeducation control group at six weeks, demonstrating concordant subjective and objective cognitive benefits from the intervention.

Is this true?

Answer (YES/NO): NO